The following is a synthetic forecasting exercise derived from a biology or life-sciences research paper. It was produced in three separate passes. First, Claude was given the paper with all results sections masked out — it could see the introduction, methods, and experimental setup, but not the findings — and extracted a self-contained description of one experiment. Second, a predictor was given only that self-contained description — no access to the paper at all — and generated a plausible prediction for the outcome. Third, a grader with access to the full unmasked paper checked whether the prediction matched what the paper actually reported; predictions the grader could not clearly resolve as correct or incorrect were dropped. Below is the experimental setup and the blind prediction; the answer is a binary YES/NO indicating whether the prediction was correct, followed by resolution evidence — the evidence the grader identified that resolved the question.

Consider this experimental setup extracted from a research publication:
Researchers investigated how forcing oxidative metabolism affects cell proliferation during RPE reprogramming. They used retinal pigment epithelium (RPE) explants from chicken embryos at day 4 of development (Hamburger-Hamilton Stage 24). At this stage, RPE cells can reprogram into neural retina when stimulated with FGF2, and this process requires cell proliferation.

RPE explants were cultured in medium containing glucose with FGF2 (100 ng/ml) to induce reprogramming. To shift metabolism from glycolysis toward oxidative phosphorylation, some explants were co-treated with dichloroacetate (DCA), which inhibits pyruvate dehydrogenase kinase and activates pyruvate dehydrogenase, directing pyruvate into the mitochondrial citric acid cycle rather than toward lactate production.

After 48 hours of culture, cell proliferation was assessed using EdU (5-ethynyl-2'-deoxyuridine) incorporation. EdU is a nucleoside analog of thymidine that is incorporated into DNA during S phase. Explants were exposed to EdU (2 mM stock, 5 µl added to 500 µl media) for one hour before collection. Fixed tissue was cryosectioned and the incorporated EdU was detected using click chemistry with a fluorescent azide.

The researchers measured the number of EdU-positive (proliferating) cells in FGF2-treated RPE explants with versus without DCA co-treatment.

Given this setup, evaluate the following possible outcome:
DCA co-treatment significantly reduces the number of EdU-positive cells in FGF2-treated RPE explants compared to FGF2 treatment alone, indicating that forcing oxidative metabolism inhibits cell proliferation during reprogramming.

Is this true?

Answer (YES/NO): YES